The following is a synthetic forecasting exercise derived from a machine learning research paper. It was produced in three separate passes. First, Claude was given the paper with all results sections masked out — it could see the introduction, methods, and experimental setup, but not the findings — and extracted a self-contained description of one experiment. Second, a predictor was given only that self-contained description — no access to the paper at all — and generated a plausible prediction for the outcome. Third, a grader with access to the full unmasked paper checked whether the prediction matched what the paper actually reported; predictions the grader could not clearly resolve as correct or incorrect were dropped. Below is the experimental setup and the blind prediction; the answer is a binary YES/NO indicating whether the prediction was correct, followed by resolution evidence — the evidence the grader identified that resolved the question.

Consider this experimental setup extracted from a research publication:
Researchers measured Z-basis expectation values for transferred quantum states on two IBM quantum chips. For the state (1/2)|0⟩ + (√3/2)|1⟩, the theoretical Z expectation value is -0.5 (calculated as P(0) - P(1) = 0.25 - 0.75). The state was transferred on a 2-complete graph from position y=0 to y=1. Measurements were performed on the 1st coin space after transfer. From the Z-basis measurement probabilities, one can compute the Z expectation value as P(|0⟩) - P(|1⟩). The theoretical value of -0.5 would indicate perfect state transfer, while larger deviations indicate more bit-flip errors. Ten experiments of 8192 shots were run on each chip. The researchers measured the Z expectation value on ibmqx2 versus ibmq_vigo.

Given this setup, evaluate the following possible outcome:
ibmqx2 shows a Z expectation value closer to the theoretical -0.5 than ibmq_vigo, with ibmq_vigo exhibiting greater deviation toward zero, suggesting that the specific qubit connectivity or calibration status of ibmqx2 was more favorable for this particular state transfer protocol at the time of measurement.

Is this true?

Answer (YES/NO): YES